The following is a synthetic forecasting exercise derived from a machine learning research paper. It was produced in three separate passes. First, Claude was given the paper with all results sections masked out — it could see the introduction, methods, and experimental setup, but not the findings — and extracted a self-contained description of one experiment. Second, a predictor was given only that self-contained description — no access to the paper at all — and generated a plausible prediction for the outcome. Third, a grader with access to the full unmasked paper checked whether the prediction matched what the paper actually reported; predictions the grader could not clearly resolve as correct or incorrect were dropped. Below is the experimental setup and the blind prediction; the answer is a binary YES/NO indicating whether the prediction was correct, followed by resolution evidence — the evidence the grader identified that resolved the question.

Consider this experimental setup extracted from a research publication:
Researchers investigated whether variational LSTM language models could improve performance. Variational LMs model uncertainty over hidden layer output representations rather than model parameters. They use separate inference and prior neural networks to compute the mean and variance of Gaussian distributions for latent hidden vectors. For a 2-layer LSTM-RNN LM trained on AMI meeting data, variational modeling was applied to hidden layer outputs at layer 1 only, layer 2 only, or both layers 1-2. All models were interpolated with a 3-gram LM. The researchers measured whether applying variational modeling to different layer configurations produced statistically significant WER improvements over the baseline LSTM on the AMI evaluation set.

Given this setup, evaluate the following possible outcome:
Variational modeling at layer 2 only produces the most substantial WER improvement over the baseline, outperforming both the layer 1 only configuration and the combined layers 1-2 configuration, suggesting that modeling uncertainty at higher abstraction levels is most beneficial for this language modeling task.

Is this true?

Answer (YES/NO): NO